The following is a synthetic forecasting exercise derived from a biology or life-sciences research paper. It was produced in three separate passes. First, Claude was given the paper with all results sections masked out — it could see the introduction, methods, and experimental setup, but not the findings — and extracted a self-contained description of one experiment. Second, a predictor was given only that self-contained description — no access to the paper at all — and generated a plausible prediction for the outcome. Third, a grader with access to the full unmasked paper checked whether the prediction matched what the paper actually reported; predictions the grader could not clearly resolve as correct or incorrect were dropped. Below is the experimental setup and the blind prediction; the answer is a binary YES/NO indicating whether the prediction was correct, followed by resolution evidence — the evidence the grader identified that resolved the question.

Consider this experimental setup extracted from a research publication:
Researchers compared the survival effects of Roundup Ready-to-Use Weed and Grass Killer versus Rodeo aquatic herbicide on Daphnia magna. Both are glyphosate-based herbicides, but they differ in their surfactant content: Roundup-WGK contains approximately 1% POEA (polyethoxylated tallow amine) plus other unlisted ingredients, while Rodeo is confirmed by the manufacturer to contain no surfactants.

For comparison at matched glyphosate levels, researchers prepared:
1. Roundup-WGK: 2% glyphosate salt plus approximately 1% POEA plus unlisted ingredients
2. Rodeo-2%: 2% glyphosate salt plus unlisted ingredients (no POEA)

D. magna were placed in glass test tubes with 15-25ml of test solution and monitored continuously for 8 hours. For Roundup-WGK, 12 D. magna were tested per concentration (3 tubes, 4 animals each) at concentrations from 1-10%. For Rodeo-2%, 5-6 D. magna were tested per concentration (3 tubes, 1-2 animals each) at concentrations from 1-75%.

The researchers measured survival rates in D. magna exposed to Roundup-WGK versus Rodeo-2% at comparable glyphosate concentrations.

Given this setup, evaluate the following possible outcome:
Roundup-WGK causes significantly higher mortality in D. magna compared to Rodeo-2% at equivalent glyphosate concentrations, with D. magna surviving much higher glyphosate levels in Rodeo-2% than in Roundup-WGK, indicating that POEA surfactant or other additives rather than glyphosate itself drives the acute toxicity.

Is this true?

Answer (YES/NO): YES